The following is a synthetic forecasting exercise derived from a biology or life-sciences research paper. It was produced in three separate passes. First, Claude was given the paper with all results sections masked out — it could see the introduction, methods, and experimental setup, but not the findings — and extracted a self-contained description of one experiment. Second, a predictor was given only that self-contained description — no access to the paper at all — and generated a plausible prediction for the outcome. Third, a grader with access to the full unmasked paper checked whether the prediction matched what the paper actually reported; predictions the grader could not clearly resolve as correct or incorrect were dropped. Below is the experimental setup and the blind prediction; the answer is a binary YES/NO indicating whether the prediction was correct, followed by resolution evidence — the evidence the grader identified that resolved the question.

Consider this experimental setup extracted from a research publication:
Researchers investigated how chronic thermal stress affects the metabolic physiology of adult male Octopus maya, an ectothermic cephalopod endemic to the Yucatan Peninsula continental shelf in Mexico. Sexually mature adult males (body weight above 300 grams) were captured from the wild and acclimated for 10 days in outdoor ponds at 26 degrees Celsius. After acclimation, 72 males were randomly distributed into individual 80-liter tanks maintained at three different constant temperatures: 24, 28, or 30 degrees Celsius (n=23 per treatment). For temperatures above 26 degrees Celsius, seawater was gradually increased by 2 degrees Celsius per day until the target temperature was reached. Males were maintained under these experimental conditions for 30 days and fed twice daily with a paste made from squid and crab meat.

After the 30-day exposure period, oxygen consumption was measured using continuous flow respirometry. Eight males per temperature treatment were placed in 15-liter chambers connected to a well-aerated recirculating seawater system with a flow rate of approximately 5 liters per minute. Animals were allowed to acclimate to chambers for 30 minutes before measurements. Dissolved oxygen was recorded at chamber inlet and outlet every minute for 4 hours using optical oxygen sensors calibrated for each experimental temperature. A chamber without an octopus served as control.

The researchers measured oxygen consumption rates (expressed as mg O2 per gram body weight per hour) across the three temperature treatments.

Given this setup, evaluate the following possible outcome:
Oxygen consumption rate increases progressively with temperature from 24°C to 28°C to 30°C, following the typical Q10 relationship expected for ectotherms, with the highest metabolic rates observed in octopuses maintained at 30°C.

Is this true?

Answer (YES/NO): NO